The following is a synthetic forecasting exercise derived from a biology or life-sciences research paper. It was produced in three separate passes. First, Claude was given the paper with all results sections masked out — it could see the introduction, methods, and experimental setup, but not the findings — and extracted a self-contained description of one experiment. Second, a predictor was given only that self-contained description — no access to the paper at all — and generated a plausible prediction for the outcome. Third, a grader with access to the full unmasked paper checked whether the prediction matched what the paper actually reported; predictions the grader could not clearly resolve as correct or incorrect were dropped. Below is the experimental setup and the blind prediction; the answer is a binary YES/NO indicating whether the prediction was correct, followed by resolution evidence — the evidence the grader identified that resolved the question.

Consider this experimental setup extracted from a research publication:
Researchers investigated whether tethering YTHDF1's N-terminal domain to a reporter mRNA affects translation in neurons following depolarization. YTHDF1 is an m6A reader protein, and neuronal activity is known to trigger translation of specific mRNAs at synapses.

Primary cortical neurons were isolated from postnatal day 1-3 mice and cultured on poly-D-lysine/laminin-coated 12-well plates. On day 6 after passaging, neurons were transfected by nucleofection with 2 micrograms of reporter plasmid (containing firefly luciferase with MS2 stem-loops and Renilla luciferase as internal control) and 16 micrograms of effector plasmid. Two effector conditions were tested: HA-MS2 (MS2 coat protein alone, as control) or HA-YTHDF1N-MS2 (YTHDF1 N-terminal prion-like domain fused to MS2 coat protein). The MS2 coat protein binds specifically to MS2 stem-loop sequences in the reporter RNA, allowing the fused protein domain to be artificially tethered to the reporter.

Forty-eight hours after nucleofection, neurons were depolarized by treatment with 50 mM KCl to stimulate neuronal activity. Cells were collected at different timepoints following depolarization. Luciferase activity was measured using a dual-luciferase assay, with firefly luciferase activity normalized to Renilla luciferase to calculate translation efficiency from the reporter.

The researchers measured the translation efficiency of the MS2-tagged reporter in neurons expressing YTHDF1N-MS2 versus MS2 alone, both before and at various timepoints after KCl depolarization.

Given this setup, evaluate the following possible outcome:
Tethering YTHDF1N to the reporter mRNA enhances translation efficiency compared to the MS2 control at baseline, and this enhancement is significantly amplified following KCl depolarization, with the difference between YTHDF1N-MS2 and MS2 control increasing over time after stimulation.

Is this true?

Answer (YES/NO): NO